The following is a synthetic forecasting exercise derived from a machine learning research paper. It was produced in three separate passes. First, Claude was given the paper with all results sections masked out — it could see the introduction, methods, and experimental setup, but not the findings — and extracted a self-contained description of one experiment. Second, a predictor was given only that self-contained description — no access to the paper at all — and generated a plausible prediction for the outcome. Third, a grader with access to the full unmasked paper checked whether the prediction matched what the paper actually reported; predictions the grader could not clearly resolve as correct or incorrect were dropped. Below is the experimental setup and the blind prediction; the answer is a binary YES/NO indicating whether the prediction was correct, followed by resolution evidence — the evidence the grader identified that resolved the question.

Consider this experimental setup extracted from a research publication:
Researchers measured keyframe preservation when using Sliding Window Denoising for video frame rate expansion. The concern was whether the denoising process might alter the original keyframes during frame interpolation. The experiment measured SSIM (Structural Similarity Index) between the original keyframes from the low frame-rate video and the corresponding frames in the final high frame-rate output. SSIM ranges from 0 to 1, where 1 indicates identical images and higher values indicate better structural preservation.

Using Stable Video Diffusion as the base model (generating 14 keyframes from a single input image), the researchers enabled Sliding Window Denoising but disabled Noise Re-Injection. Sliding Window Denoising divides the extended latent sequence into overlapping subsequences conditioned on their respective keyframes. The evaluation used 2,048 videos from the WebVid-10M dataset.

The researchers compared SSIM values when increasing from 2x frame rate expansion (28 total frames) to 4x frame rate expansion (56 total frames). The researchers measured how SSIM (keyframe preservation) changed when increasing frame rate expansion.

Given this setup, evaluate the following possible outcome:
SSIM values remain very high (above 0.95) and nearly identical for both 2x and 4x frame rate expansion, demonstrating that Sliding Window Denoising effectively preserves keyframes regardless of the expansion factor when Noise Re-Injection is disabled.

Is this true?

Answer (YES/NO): NO